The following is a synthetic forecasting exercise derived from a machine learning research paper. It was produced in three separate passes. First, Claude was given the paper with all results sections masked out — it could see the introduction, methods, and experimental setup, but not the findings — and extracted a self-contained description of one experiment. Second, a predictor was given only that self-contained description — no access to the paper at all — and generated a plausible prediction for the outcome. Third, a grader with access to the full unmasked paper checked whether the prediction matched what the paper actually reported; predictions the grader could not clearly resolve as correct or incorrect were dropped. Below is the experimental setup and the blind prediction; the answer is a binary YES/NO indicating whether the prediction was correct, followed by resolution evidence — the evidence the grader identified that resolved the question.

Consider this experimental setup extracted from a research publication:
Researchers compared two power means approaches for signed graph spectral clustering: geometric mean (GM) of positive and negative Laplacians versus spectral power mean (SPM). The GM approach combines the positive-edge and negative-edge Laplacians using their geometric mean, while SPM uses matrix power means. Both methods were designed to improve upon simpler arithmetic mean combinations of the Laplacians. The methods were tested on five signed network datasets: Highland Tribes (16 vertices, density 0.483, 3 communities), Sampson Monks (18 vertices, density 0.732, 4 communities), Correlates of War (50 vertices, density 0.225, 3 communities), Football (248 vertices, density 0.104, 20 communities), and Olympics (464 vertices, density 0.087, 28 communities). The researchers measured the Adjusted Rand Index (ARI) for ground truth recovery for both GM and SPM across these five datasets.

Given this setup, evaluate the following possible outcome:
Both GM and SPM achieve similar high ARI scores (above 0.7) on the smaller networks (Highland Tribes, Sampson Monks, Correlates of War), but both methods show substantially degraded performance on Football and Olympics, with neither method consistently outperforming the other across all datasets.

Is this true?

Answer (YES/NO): NO